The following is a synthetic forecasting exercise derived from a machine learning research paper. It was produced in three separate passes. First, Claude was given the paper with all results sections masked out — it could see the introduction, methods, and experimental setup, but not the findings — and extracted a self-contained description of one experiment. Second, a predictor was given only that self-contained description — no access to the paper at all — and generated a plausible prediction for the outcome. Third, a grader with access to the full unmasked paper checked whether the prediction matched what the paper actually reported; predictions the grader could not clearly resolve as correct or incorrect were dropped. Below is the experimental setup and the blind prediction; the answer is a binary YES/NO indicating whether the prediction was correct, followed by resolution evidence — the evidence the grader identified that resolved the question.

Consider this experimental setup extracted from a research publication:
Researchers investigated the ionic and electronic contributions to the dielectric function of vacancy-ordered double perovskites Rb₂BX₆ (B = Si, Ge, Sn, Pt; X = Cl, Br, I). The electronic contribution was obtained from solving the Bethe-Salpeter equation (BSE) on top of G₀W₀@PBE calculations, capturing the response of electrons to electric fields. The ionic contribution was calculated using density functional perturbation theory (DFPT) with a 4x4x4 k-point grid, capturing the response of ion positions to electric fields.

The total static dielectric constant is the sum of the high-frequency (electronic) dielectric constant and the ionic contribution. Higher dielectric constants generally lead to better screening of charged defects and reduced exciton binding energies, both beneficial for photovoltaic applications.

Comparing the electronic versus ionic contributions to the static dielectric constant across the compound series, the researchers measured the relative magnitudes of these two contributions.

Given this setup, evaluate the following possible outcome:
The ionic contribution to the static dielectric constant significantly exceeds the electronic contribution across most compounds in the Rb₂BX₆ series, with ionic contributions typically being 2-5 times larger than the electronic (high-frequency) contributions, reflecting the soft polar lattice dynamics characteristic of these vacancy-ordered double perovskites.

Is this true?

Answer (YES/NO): NO